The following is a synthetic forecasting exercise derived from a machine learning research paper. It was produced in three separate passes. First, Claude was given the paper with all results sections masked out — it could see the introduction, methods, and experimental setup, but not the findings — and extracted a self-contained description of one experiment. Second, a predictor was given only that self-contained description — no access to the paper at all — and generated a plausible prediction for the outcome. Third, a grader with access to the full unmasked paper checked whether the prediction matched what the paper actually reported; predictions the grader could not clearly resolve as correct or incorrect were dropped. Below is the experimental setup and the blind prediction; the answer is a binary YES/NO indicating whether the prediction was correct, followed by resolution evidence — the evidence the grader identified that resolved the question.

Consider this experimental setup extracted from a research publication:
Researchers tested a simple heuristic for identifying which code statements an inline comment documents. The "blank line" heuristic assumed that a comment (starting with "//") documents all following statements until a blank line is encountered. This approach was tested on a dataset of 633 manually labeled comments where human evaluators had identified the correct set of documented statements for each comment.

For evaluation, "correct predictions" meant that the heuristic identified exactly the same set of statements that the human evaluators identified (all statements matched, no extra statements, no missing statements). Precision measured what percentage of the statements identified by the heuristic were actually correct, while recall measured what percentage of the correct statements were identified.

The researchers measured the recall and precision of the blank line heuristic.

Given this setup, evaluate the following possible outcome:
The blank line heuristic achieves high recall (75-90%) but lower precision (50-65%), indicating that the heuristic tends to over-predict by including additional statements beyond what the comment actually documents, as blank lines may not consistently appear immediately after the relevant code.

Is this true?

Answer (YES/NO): YES